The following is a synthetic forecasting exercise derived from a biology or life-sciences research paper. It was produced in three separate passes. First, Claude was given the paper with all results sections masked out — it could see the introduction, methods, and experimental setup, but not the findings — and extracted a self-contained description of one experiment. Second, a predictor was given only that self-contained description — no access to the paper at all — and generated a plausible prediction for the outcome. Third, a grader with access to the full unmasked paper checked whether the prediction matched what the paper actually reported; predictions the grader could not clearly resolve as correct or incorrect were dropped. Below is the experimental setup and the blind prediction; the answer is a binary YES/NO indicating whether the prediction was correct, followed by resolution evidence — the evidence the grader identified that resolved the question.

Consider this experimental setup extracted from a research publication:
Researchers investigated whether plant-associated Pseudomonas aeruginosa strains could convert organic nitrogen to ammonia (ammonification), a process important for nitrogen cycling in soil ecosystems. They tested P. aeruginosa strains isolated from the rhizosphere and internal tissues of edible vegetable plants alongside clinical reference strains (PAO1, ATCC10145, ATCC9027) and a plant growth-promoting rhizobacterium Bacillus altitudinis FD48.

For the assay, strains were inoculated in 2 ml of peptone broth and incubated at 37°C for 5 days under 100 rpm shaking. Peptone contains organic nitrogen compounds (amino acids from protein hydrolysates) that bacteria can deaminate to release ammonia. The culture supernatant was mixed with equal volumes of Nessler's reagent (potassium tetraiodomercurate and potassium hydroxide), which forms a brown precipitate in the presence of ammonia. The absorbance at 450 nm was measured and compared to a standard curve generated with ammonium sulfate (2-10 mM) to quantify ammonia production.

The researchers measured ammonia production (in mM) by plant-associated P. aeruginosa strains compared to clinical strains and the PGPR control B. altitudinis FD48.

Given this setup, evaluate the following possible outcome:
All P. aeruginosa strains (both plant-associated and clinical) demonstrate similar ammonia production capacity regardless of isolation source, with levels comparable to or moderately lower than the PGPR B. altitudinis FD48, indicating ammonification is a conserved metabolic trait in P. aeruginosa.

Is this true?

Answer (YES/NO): NO